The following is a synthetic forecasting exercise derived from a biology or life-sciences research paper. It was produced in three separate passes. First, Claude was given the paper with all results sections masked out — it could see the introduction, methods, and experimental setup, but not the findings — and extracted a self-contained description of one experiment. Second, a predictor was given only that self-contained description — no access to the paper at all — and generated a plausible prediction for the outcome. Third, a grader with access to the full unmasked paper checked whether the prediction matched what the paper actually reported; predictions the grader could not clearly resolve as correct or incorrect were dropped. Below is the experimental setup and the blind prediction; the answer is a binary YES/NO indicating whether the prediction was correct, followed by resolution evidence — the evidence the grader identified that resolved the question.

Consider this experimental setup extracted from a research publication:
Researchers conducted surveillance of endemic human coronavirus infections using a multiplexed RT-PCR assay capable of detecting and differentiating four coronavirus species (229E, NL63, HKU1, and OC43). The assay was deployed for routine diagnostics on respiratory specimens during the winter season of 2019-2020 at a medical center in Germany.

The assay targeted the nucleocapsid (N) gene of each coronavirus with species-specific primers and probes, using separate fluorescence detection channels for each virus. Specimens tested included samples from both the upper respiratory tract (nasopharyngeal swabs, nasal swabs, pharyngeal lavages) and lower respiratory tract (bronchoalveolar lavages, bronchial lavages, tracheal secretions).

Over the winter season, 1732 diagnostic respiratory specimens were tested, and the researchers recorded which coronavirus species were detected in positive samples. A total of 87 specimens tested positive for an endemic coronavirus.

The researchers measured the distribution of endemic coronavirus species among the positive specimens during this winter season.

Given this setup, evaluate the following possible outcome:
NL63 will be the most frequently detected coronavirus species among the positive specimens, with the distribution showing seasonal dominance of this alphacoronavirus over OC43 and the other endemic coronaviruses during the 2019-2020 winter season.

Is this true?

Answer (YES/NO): NO